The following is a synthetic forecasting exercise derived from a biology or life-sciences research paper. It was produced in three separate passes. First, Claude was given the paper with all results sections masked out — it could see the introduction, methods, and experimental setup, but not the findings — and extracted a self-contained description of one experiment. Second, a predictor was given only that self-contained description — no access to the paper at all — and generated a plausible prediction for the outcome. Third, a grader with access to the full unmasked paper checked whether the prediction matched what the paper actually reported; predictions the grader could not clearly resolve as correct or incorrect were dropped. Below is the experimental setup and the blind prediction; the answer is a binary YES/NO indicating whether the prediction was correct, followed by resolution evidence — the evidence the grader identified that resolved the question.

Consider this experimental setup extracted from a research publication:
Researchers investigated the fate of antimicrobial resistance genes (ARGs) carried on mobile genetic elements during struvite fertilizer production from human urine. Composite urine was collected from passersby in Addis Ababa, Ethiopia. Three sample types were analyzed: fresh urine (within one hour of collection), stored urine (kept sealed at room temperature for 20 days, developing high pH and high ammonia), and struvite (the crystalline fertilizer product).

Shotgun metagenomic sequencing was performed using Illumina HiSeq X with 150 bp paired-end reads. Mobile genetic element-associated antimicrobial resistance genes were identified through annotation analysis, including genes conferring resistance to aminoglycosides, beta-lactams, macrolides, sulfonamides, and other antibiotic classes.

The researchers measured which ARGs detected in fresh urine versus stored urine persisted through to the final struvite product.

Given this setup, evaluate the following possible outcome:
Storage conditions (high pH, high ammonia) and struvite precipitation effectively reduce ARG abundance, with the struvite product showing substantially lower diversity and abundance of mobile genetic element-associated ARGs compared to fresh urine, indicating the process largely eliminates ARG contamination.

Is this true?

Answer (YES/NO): NO